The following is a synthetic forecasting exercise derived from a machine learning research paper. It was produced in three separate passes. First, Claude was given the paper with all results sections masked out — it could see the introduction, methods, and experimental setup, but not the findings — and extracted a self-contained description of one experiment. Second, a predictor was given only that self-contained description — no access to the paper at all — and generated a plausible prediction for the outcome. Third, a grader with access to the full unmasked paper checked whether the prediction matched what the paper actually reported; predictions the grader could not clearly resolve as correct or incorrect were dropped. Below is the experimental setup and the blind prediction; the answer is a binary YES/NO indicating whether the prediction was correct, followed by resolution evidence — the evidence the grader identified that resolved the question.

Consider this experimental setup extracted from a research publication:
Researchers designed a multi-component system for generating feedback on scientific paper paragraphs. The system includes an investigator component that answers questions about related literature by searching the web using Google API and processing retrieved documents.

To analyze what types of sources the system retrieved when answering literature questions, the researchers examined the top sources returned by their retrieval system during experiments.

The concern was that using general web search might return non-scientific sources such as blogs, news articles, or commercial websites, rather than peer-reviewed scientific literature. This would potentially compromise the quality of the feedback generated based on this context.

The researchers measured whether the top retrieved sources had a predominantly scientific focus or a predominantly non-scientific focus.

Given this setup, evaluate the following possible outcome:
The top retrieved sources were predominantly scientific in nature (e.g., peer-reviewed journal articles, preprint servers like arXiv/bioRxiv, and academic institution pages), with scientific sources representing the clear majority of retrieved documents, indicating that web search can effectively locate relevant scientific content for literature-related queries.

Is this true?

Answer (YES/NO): YES